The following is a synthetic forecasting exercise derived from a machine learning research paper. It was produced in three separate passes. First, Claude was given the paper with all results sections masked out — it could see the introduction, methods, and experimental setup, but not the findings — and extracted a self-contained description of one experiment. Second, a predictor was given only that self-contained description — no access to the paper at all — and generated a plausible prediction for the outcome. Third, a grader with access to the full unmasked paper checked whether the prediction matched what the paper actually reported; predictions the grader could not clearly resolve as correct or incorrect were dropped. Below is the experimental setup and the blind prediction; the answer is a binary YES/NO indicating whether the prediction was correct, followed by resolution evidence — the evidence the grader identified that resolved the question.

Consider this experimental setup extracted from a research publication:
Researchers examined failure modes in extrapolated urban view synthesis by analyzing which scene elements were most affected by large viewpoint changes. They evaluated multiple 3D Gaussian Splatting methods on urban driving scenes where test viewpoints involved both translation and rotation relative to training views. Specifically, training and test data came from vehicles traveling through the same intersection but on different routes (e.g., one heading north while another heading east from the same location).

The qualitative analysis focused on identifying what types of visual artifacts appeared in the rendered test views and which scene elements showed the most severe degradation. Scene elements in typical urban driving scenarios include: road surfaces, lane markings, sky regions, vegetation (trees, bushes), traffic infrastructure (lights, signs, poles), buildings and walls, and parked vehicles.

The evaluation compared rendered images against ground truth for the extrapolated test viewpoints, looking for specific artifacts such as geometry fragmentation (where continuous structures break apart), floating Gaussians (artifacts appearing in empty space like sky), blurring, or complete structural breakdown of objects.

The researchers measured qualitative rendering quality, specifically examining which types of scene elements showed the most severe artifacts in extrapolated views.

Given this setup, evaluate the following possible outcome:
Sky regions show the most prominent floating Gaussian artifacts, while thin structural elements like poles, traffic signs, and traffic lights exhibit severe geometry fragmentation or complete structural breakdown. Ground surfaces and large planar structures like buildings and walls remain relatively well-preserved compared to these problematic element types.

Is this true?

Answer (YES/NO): NO